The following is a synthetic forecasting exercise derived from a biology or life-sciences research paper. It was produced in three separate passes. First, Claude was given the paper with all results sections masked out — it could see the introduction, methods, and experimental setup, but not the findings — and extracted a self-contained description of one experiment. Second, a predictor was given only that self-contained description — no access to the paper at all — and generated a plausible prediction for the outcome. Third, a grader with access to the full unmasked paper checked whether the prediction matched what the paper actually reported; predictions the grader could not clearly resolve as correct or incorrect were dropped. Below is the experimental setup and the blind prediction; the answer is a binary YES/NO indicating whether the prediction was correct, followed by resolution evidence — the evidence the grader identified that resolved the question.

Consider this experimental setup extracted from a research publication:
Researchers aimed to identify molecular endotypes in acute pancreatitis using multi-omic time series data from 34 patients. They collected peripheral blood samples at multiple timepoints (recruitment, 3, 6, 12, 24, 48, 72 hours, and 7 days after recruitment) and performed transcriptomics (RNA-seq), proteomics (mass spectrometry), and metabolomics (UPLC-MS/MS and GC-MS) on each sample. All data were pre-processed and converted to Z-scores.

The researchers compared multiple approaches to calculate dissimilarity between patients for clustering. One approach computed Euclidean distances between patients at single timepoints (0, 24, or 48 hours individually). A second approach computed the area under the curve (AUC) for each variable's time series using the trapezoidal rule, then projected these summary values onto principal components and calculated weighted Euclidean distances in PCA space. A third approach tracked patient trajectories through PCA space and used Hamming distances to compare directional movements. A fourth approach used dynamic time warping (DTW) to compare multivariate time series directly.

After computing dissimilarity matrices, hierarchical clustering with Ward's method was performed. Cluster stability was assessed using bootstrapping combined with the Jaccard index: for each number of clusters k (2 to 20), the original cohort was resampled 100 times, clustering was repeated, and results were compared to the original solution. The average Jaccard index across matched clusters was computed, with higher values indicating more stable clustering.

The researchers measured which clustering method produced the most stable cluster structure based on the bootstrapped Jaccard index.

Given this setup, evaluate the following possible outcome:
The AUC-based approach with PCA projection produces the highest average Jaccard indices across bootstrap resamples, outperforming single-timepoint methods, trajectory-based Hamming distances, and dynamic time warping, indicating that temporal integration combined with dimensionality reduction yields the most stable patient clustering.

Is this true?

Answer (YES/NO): YES